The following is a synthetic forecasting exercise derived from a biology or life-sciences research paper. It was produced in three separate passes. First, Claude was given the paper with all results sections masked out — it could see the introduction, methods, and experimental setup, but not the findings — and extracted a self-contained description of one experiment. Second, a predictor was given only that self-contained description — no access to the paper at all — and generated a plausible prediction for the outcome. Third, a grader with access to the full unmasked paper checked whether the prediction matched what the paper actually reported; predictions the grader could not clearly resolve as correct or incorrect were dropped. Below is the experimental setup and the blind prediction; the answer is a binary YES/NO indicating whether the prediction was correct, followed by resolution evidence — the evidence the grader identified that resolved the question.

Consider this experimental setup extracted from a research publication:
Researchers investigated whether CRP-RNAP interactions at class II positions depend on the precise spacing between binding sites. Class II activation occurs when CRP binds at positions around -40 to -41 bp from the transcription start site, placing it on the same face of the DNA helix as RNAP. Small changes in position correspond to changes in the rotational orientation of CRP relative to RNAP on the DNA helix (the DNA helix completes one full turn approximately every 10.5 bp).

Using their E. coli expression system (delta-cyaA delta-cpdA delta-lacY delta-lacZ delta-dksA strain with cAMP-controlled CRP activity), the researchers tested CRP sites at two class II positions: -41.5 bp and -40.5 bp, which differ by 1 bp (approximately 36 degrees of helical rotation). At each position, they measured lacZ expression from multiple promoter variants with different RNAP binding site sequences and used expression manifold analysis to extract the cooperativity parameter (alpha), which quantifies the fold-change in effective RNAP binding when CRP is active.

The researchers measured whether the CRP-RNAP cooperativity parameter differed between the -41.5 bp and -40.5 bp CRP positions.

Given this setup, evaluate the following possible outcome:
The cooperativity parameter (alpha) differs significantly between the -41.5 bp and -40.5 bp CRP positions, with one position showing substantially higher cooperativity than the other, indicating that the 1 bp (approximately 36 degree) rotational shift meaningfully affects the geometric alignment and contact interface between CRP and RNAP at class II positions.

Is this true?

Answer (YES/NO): NO